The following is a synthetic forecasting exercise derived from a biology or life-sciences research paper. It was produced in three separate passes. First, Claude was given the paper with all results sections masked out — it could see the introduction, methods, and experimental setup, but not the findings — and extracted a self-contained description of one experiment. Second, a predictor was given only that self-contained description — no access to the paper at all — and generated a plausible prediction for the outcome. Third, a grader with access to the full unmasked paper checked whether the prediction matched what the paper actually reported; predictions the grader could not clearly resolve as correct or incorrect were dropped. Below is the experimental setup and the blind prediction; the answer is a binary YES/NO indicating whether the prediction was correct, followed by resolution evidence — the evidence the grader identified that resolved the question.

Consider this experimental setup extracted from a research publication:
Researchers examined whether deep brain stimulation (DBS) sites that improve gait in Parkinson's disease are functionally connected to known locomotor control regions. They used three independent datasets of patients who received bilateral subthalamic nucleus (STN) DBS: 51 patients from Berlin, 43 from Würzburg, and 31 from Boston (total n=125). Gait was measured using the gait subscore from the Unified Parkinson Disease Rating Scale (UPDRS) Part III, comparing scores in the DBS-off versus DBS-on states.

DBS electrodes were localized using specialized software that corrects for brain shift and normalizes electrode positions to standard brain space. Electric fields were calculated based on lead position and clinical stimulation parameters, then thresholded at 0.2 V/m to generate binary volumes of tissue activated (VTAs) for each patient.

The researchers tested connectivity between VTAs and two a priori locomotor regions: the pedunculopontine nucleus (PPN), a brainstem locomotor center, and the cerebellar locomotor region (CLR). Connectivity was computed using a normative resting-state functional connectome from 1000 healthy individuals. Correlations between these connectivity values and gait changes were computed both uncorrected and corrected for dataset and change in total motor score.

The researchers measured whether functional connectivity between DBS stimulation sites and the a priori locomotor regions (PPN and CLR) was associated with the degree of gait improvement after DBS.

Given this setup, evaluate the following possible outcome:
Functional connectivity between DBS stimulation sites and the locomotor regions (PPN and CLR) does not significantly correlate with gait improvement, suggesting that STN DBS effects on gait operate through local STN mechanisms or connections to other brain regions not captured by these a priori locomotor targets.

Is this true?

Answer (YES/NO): NO